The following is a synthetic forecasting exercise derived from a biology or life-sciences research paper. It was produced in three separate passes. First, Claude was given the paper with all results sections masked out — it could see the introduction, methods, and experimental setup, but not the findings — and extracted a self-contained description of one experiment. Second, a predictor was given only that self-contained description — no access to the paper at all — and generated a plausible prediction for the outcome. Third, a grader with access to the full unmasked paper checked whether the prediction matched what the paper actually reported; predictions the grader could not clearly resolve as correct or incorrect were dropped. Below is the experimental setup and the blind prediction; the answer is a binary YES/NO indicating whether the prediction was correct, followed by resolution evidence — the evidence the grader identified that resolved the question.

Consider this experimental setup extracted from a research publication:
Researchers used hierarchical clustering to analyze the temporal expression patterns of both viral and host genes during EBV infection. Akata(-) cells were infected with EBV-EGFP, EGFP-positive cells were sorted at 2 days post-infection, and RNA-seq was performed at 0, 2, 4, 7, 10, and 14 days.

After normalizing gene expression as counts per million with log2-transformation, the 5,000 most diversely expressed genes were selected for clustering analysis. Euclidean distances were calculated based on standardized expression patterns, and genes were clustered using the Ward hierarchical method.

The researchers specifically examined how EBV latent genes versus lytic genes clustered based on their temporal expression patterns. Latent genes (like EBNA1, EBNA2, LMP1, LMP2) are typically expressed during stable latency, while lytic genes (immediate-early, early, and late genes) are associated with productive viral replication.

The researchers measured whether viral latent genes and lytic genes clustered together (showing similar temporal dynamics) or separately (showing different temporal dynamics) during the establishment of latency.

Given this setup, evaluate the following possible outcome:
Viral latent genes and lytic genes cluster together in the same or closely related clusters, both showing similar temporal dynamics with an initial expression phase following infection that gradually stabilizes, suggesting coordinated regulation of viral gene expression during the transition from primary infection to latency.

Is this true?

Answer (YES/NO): NO